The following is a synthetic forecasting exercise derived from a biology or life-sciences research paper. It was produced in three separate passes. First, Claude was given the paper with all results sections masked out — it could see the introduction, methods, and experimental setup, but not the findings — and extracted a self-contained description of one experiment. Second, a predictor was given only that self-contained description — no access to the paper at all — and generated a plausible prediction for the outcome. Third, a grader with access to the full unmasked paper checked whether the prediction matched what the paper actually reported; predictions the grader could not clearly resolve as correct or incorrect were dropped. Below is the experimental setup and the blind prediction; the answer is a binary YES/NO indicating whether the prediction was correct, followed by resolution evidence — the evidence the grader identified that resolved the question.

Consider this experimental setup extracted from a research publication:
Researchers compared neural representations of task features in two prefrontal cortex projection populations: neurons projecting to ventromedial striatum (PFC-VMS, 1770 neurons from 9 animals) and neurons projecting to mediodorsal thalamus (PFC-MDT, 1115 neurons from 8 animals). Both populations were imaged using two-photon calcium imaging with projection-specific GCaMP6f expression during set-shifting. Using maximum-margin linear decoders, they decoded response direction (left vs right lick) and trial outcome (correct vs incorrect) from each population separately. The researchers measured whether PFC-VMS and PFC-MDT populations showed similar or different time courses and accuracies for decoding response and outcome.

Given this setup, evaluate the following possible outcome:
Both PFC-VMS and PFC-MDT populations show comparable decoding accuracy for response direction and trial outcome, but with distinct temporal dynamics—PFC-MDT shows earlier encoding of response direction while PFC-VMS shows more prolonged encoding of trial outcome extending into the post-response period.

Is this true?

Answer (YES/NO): NO